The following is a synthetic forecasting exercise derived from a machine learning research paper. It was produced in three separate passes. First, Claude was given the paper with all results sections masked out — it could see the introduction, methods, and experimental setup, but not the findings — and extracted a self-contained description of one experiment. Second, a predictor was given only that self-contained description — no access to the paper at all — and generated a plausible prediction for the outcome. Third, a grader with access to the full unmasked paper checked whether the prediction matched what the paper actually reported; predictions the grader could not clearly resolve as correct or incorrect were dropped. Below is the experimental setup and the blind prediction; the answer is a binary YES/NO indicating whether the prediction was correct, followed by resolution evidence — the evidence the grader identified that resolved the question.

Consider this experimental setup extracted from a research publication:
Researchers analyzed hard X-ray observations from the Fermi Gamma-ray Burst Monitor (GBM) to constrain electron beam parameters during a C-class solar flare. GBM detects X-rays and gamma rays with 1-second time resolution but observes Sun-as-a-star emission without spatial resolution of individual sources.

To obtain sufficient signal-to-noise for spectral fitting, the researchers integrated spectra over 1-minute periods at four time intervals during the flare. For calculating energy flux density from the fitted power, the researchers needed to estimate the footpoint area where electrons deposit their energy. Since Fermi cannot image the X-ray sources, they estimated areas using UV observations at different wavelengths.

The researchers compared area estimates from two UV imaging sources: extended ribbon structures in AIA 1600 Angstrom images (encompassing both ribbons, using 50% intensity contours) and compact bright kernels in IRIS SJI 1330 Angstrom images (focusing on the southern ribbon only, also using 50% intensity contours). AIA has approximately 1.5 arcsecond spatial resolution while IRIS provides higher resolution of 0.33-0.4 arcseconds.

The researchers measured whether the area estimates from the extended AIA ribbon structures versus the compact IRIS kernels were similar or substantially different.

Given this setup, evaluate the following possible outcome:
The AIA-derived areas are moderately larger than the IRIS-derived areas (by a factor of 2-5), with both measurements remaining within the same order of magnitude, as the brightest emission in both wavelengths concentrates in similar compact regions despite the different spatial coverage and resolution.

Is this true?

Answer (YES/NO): NO